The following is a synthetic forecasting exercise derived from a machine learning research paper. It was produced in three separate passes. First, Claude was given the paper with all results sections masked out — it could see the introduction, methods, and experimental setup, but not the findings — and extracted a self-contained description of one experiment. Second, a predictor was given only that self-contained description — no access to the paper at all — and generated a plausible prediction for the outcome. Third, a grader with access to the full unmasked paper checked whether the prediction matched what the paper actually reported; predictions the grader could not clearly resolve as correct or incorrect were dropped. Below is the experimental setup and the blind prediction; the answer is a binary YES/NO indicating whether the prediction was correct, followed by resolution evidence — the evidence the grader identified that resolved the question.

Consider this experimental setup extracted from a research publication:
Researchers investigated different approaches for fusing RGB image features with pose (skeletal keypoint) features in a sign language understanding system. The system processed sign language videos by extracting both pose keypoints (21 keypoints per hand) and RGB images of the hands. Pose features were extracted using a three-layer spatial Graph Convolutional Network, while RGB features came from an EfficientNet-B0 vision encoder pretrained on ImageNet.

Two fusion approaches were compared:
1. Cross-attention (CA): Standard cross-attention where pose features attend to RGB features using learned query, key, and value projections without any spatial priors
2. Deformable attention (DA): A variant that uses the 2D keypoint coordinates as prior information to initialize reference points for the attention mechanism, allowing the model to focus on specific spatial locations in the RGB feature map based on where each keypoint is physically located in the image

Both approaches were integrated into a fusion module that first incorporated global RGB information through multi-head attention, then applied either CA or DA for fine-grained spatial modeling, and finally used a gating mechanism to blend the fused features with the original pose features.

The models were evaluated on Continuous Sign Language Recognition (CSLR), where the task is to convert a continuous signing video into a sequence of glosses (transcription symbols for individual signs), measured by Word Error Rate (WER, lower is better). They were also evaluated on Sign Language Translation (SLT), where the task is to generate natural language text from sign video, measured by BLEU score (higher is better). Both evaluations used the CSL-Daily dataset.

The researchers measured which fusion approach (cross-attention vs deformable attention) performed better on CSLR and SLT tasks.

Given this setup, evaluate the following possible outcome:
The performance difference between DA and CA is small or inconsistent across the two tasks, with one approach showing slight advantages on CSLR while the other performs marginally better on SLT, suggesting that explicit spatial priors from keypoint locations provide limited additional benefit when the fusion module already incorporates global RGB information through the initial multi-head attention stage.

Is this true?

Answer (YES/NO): NO